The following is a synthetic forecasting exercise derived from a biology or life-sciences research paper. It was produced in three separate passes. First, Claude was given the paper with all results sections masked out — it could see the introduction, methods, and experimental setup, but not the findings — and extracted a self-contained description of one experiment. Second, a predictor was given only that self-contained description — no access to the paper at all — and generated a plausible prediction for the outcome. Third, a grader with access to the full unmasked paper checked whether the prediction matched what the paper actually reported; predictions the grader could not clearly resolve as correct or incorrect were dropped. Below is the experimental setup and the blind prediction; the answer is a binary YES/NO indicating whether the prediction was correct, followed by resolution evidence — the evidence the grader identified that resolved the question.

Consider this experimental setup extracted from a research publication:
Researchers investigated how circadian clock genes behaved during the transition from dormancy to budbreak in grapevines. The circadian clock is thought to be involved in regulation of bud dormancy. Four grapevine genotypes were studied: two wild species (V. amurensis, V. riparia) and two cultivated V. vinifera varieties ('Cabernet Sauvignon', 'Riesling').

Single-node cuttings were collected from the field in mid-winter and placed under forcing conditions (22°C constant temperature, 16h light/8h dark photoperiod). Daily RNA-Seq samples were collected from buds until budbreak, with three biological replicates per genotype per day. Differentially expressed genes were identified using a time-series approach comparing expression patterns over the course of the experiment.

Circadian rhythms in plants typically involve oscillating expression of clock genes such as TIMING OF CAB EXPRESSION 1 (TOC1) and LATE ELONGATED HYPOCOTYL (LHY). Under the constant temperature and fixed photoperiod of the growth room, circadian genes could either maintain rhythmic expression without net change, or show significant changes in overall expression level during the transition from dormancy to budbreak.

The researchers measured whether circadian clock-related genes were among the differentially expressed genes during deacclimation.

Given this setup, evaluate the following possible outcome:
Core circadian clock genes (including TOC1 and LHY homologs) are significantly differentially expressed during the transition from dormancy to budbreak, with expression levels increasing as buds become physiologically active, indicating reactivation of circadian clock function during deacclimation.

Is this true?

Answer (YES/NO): NO